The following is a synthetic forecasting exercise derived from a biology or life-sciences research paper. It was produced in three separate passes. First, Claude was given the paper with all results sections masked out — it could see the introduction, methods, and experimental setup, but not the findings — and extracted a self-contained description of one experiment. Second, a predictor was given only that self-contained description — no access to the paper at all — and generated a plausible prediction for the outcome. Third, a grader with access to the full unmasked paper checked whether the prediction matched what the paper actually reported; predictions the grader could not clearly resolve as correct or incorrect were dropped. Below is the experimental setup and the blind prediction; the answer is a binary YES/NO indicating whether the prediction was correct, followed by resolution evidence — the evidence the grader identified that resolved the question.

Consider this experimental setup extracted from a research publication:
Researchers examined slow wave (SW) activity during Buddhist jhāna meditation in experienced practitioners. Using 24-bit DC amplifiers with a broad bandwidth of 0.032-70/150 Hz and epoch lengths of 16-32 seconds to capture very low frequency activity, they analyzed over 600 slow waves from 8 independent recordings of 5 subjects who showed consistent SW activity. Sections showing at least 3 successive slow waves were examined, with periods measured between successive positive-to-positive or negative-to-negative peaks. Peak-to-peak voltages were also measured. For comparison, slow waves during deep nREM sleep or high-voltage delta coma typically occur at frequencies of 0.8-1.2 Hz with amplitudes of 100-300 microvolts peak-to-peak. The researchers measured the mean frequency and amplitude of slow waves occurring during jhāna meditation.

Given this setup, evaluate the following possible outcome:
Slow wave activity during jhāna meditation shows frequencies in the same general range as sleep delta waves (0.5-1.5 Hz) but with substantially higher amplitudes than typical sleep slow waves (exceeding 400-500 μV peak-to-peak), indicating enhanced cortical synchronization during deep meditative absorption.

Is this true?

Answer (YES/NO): NO